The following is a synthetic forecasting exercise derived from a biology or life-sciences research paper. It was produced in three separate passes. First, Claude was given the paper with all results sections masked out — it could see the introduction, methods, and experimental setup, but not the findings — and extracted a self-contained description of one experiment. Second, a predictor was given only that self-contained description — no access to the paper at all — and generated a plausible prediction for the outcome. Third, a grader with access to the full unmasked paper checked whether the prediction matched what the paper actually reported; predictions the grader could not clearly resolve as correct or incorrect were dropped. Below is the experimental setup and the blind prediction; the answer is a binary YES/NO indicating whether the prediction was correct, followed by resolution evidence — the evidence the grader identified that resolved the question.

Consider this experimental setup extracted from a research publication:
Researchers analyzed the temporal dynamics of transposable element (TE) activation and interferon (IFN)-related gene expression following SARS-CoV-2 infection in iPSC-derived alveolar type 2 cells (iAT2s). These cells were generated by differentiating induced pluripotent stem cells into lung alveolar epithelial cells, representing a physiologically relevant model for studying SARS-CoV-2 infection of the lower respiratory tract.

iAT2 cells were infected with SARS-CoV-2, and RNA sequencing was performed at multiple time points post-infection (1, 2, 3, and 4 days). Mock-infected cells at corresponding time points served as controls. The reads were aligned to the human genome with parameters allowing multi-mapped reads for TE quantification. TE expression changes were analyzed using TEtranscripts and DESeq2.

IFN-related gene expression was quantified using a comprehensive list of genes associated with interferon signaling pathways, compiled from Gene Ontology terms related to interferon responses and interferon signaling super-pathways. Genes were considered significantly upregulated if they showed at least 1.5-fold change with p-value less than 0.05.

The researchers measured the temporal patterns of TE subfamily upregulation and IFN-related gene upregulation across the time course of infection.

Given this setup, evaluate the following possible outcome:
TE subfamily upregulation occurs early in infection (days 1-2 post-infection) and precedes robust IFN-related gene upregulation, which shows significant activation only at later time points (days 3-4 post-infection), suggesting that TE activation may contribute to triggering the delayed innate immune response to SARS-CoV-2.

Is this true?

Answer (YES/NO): YES